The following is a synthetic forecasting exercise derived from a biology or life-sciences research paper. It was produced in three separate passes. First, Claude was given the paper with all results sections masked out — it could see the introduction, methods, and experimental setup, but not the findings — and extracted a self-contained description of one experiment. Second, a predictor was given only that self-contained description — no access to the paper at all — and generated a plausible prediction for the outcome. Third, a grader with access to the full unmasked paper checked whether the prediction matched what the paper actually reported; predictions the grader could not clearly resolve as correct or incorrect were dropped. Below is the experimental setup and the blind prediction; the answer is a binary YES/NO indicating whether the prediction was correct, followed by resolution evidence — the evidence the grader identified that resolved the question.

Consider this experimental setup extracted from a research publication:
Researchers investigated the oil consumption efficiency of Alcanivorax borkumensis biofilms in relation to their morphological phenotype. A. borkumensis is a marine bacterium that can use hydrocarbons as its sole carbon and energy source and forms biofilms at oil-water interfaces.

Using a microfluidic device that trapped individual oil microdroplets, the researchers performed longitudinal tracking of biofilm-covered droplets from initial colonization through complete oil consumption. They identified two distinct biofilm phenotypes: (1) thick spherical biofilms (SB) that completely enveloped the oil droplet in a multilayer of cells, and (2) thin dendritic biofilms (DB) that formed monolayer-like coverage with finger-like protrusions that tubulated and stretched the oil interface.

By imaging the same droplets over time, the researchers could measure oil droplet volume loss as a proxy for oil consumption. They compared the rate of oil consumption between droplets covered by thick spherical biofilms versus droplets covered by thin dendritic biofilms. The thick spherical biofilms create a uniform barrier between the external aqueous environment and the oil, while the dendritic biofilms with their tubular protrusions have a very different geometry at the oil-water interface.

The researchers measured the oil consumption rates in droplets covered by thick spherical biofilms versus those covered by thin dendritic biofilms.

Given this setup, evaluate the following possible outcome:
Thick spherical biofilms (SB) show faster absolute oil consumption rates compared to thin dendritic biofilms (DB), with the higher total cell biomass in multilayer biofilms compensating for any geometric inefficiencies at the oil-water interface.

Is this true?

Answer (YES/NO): NO